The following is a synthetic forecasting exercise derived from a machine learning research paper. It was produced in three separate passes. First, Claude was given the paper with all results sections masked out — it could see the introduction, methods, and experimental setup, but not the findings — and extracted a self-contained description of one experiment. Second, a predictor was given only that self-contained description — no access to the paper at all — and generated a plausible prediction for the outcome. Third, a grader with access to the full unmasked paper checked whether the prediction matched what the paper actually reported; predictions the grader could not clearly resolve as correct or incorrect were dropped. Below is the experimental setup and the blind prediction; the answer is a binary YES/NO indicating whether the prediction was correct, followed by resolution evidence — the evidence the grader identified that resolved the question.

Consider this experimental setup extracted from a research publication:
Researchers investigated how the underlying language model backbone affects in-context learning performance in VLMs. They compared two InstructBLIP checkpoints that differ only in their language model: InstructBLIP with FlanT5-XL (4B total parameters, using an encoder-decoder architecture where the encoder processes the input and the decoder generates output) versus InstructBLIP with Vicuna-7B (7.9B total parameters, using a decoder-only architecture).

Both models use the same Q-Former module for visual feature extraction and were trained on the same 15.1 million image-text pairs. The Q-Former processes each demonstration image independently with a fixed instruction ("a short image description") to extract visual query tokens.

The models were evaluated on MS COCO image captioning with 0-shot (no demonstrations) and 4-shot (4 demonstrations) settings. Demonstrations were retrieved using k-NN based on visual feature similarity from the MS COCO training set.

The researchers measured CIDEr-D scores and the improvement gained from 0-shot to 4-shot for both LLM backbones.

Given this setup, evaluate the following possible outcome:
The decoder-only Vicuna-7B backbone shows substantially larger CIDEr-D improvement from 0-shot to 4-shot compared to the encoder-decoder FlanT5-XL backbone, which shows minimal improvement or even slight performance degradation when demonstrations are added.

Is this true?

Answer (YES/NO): NO